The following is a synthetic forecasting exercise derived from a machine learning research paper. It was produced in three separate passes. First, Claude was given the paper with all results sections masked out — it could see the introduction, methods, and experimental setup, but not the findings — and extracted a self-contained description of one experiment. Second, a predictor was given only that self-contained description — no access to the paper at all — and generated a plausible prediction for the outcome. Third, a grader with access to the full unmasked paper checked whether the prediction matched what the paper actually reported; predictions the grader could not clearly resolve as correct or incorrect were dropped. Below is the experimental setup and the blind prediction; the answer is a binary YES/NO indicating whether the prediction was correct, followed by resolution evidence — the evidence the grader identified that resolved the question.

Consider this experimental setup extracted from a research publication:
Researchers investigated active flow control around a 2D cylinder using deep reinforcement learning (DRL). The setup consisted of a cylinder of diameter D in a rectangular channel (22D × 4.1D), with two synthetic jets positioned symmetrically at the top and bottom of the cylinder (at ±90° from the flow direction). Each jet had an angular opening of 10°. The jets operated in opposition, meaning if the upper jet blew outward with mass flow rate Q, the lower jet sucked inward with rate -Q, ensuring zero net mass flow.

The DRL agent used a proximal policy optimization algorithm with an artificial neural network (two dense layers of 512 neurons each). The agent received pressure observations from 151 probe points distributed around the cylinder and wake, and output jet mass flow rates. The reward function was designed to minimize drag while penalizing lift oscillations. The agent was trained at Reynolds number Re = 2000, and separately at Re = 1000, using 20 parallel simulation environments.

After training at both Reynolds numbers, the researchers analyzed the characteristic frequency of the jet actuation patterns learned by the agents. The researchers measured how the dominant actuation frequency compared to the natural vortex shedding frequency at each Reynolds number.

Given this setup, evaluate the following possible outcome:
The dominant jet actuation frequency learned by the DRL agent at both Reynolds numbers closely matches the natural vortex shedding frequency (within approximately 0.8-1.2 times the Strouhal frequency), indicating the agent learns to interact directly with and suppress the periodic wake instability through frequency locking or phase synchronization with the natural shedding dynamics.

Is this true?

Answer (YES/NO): NO